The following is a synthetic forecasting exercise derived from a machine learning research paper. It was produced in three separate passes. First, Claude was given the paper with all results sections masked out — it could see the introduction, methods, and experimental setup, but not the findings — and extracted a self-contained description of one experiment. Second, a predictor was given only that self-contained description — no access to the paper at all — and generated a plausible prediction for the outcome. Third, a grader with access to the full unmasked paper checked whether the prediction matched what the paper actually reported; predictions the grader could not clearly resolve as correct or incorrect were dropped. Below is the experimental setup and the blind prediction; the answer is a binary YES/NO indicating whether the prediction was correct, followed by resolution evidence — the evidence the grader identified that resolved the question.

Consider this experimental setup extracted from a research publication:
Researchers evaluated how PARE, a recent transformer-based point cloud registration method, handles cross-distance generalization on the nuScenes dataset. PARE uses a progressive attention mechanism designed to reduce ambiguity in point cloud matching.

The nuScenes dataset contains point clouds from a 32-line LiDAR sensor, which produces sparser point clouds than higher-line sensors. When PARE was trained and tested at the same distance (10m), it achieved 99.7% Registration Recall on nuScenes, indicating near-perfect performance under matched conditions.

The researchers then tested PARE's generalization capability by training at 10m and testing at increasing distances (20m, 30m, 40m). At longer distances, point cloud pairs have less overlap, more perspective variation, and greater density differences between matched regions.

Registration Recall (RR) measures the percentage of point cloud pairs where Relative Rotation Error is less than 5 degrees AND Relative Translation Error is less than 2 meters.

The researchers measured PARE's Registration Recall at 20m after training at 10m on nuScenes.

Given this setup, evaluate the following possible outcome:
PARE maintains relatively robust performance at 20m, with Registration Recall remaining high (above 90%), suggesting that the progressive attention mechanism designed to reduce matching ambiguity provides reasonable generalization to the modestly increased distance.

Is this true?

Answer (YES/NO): NO